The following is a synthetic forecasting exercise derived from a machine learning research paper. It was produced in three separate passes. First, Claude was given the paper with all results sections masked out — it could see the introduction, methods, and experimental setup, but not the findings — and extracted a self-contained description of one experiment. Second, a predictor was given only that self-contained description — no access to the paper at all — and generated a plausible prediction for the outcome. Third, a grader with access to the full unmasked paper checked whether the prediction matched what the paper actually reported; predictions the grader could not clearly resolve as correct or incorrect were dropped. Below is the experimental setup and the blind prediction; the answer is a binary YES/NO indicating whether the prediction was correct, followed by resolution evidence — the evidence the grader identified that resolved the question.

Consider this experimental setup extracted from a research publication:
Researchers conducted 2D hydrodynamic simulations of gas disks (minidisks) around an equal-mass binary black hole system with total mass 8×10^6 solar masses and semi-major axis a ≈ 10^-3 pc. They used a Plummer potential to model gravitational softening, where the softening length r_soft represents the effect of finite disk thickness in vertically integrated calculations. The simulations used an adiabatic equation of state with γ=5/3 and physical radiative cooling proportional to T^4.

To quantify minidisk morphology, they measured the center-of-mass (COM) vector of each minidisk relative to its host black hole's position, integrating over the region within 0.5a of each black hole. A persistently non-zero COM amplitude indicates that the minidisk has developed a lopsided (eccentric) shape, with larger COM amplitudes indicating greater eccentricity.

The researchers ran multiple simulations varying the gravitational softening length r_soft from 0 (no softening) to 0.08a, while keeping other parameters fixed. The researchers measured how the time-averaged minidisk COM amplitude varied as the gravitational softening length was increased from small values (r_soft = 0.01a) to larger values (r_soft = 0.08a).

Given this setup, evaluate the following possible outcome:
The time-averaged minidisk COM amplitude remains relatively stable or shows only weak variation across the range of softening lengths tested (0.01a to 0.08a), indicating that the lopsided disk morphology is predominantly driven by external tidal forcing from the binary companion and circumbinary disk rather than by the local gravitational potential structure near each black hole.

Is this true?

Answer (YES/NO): NO